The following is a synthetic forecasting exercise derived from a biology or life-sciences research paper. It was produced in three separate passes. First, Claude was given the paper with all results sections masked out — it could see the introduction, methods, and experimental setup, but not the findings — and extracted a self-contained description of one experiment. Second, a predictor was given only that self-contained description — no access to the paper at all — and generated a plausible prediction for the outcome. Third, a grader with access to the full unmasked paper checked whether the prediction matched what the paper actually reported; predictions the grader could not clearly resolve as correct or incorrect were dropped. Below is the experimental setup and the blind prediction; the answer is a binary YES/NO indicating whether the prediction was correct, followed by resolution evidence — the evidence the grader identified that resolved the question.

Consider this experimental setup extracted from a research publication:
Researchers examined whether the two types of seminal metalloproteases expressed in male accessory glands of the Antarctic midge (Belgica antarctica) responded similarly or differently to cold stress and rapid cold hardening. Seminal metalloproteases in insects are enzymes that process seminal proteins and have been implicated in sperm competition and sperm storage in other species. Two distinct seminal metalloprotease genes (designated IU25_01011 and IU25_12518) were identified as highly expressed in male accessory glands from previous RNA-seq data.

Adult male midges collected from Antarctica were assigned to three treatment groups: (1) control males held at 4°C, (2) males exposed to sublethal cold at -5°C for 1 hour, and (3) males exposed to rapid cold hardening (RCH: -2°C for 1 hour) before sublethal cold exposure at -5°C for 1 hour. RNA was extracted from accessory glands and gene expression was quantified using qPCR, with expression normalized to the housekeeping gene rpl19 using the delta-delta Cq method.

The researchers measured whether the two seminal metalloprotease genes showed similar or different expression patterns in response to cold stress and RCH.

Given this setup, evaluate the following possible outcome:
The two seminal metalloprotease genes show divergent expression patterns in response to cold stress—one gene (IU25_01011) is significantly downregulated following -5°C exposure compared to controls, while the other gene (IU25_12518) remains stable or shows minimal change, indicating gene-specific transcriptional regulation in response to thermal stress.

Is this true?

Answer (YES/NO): NO